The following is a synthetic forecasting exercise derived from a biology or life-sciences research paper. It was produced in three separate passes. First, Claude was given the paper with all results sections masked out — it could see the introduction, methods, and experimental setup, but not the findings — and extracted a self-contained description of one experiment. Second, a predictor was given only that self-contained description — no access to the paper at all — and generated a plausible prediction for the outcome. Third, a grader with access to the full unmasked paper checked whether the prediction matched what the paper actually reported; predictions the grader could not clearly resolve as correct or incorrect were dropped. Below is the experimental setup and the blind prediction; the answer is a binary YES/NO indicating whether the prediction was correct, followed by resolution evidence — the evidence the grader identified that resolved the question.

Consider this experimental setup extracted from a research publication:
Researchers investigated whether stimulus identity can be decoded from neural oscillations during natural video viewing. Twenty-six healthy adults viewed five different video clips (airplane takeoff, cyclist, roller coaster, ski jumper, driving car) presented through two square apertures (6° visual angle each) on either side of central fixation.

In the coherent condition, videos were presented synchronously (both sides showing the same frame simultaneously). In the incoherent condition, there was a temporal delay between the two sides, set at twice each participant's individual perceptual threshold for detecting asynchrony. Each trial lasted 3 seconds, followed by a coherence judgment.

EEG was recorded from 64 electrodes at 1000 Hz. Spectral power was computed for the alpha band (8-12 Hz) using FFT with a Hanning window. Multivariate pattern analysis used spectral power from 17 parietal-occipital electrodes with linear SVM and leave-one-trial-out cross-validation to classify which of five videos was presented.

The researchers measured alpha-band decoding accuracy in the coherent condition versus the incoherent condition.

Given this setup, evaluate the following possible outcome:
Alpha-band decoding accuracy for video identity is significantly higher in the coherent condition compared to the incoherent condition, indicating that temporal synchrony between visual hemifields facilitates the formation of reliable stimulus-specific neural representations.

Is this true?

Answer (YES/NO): YES